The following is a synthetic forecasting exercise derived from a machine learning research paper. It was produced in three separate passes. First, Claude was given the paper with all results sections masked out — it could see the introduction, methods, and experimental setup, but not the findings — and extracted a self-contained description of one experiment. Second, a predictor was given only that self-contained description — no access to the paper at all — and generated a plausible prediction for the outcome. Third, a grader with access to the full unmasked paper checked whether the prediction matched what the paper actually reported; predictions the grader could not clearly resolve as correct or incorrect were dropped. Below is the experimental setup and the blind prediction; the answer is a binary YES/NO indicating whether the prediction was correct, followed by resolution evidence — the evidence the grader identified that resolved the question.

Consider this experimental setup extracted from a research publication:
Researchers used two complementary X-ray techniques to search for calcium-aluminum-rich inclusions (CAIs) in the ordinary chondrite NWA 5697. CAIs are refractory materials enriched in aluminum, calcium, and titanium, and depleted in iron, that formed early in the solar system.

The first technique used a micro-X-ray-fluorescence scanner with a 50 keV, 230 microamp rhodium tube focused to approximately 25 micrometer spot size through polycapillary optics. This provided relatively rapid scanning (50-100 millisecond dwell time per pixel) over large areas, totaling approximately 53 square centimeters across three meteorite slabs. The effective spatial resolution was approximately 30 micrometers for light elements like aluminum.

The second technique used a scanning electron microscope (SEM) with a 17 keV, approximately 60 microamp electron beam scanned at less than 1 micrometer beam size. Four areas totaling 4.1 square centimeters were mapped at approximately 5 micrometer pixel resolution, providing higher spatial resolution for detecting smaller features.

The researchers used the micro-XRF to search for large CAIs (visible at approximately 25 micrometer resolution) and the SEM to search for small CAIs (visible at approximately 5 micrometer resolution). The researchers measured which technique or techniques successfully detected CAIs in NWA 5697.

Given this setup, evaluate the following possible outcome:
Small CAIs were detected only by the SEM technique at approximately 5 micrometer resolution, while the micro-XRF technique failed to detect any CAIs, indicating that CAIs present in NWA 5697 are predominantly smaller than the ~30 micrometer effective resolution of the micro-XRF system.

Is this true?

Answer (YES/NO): NO